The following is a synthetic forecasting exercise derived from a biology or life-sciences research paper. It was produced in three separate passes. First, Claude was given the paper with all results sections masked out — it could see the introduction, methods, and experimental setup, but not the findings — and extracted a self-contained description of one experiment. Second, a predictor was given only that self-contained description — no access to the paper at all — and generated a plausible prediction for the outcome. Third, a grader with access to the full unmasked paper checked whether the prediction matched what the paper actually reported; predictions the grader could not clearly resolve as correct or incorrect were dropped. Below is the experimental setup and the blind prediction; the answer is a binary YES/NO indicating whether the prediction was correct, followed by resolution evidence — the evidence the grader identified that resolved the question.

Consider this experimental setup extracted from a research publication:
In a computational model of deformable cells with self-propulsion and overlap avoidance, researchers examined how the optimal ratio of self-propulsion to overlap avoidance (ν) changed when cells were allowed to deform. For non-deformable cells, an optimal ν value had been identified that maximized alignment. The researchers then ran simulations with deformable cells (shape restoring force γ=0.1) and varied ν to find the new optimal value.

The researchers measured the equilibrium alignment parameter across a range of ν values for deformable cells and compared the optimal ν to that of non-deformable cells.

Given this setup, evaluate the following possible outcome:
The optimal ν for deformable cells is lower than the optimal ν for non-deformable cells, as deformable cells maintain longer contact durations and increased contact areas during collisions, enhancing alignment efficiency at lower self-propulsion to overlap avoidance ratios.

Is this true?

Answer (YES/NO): NO